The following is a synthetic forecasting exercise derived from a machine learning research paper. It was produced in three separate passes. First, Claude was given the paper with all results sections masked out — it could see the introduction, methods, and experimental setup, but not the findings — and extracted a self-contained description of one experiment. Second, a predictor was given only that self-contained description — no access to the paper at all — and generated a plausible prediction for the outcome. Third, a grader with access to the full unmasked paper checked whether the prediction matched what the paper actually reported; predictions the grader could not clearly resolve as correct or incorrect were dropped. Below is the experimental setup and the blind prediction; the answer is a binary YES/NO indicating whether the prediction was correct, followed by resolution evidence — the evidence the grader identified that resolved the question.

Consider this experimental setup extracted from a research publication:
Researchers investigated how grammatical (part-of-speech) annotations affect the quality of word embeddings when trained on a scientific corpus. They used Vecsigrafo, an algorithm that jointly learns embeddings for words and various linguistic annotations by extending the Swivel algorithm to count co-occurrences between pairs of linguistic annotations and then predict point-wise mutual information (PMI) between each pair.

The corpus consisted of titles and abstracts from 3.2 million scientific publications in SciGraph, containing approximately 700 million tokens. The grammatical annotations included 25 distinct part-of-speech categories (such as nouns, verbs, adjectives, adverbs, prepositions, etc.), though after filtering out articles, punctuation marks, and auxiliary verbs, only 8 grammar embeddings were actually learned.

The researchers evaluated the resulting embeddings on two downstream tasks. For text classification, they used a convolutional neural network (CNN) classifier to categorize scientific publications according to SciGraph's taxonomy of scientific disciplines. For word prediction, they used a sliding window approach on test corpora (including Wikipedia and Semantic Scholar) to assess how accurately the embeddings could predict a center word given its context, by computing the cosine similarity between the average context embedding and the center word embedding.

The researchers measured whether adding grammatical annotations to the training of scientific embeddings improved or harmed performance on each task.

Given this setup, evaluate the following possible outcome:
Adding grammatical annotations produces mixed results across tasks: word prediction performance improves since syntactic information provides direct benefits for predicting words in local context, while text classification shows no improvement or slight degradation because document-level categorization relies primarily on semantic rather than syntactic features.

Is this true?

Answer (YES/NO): NO